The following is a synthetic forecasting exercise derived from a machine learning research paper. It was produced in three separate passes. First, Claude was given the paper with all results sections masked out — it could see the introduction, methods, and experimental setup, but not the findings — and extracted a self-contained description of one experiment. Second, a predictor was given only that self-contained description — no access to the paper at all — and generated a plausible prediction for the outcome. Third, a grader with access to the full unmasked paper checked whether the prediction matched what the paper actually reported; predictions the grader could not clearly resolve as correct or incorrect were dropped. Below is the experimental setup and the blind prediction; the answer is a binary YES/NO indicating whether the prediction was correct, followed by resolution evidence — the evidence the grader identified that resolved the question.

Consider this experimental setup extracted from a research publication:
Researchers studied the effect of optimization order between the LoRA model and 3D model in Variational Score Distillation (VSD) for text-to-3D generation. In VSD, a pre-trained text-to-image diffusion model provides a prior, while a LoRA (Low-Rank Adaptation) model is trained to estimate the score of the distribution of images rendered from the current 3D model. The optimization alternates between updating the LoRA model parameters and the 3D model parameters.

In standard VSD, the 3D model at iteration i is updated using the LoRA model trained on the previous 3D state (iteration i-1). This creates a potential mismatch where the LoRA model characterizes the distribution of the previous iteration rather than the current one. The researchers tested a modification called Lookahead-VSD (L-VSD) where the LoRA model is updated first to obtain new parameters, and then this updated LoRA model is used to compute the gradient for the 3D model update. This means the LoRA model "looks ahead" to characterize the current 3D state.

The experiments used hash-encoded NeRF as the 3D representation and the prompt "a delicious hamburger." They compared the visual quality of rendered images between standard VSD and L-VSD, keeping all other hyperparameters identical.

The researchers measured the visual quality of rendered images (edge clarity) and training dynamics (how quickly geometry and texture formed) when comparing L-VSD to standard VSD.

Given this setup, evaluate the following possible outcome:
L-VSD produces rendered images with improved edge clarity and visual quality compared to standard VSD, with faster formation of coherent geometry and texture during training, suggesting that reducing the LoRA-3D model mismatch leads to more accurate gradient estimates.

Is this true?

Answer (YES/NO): NO